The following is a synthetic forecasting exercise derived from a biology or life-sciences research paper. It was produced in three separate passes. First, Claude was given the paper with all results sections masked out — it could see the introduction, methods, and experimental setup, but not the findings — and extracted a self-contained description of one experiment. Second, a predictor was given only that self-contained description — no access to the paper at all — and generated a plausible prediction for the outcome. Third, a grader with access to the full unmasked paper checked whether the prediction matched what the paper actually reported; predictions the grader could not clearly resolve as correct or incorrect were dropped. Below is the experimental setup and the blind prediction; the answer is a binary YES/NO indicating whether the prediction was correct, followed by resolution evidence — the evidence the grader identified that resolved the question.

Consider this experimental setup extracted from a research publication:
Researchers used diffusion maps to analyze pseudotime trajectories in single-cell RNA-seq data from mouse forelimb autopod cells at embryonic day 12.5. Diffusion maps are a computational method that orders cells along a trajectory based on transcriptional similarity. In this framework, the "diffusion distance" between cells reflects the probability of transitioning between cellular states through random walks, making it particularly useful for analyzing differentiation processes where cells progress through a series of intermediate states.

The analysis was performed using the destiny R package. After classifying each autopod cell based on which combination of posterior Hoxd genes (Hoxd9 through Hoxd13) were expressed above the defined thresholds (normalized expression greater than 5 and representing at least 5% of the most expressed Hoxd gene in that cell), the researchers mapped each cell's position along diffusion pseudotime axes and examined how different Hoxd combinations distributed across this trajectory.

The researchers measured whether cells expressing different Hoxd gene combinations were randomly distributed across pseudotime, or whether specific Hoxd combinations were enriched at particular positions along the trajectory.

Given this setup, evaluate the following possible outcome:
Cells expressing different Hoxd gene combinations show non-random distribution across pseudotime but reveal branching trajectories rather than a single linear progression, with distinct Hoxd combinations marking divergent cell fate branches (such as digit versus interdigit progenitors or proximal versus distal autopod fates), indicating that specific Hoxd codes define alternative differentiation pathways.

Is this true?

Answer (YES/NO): NO